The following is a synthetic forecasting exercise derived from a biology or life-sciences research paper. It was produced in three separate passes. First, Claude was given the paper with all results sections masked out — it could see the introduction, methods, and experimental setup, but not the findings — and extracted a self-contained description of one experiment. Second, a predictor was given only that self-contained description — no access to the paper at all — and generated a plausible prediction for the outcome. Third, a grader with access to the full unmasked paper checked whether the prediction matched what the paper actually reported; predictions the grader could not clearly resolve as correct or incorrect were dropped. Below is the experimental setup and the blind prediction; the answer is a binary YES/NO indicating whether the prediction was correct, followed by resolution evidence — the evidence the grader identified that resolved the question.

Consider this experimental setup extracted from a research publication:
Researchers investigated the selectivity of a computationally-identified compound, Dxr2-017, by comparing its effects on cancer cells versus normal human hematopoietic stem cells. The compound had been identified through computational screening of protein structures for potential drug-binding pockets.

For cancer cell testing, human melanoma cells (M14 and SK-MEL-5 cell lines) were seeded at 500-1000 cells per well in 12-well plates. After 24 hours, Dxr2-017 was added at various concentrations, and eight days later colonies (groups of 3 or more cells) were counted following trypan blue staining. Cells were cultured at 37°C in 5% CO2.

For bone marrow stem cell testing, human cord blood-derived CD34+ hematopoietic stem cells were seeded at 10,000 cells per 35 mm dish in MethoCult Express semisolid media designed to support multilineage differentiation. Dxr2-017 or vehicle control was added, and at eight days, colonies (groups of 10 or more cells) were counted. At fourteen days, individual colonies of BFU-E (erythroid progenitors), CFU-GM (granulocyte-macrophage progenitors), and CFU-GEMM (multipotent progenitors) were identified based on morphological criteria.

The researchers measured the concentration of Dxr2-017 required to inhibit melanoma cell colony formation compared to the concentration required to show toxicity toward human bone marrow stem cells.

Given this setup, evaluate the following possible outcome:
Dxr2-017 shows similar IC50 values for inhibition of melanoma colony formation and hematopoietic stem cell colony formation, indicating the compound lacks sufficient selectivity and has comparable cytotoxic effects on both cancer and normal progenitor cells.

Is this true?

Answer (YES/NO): NO